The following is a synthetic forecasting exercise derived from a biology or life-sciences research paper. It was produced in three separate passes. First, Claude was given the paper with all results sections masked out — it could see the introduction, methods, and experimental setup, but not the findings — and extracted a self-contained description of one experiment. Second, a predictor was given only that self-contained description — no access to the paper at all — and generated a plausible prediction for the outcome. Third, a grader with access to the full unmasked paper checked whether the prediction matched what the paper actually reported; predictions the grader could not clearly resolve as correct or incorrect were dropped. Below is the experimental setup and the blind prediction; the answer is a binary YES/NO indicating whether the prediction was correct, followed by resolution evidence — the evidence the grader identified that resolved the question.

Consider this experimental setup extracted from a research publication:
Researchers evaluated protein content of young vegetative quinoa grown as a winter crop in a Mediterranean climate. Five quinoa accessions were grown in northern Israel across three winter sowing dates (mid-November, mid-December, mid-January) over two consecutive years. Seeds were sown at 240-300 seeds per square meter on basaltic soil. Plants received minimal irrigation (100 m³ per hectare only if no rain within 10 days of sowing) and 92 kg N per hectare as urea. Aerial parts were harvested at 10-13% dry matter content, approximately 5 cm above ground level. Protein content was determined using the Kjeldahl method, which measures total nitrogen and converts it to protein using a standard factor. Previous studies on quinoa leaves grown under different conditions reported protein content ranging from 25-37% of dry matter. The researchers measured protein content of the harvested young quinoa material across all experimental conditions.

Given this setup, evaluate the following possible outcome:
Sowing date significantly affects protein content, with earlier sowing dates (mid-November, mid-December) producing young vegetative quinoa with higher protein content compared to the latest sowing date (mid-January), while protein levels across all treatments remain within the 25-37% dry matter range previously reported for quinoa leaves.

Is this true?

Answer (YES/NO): NO